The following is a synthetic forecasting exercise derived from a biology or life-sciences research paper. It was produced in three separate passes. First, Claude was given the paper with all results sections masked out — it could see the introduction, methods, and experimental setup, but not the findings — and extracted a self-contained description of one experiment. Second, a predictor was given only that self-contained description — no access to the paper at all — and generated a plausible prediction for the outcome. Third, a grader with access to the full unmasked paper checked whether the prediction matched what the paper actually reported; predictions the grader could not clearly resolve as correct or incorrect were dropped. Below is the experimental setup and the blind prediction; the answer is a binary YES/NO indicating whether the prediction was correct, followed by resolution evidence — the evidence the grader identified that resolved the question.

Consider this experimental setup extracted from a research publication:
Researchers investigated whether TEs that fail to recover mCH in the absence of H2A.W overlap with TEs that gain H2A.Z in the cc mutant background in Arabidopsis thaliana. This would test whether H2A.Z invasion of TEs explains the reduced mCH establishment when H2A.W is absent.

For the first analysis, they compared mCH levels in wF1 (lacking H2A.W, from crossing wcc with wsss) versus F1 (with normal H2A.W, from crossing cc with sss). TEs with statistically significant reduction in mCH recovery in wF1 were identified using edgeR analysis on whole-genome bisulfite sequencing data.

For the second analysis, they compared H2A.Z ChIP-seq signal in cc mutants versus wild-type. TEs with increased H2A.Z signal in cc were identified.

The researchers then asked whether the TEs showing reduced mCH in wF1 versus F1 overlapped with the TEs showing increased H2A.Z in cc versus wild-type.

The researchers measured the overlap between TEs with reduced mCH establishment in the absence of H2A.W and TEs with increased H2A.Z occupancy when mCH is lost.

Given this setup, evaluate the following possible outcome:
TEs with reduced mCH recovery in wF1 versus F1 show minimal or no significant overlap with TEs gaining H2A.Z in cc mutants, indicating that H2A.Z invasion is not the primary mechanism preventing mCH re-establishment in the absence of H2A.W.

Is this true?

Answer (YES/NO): NO